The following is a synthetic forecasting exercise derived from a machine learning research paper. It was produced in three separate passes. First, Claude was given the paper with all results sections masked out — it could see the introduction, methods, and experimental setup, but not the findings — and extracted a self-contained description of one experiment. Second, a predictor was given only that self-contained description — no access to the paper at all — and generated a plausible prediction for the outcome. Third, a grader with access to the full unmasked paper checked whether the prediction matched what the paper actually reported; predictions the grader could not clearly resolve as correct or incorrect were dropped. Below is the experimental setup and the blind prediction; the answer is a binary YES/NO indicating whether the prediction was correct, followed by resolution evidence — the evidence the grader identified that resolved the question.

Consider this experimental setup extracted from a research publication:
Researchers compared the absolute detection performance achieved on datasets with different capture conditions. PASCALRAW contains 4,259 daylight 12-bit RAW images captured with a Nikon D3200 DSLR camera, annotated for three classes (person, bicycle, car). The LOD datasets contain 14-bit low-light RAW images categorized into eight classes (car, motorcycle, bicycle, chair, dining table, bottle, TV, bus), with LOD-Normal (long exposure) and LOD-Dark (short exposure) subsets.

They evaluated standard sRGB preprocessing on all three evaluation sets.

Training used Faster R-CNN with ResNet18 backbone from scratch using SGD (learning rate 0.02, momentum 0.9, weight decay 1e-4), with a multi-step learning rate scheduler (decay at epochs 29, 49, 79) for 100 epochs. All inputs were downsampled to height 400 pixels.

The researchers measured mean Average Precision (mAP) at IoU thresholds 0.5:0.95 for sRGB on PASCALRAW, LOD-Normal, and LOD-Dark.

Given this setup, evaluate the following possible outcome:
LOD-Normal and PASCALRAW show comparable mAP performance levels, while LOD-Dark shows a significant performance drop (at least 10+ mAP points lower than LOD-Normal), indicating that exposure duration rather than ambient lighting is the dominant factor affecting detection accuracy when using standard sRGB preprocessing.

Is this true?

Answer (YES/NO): NO